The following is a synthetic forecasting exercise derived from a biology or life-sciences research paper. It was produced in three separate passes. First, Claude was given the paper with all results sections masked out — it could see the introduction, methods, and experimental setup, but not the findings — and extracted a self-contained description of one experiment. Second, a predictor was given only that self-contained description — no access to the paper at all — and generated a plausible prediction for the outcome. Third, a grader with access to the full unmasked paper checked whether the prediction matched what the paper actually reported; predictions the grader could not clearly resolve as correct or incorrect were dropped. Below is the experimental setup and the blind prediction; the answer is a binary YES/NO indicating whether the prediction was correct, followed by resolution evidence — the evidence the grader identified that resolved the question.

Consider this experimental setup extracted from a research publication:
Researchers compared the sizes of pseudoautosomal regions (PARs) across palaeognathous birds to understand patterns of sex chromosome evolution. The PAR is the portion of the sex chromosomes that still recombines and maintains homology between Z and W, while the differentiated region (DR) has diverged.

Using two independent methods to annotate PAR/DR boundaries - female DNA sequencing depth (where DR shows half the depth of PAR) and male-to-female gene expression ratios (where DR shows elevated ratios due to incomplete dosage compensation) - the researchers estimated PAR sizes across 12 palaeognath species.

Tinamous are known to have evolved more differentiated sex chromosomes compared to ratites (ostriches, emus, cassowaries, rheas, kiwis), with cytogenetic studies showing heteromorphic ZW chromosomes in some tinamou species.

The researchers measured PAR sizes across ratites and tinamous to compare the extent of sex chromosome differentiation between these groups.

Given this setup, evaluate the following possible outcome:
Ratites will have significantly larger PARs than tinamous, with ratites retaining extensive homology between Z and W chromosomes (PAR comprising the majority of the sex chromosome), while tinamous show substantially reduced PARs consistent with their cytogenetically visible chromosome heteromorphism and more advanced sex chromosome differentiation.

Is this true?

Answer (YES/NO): NO